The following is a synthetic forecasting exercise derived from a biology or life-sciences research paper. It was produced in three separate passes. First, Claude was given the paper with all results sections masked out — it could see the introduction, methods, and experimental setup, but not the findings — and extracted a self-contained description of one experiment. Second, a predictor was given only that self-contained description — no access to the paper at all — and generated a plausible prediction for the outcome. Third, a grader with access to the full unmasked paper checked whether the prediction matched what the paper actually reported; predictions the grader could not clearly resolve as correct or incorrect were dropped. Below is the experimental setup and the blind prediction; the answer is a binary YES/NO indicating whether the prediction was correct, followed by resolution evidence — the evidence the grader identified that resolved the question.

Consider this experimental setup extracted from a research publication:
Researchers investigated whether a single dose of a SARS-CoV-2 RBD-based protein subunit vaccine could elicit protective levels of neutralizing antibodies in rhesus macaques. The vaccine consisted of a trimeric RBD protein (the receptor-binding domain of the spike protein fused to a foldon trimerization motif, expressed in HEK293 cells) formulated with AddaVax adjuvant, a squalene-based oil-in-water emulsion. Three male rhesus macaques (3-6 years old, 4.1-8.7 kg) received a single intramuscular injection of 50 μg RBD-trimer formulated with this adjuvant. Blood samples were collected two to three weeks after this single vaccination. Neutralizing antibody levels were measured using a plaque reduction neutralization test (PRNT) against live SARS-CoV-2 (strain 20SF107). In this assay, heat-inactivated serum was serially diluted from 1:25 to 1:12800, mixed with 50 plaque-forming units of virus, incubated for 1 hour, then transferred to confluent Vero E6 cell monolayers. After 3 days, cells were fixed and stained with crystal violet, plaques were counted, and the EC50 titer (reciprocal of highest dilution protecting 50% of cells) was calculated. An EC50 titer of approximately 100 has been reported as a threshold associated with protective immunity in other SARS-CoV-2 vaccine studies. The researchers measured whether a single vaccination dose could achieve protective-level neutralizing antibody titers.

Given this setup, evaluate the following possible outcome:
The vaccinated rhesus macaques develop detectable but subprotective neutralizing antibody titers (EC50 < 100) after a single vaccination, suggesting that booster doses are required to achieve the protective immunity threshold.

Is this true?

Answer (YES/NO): NO